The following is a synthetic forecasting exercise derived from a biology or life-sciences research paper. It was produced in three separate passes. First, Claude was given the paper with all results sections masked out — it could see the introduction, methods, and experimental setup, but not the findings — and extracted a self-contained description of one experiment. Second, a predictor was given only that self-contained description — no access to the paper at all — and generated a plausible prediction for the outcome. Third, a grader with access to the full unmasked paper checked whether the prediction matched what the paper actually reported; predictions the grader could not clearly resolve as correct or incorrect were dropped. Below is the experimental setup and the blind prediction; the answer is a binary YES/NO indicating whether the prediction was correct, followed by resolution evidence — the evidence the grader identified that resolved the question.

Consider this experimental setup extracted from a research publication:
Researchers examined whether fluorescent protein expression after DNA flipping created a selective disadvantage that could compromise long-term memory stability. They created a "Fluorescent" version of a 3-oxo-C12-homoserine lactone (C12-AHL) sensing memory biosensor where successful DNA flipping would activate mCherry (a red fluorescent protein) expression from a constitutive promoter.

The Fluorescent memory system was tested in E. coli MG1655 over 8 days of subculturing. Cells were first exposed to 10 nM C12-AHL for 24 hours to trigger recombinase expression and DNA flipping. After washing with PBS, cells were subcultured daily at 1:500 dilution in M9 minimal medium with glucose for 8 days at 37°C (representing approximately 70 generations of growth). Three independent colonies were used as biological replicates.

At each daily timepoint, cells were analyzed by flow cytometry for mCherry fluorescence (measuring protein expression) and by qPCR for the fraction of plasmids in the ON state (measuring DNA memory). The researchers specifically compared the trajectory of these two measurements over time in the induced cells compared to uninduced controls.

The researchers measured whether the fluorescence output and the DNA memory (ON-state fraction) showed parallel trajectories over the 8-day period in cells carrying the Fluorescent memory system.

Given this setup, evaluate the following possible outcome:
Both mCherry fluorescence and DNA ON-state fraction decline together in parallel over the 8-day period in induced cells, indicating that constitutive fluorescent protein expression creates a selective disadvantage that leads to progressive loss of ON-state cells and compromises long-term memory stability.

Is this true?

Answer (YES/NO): YES